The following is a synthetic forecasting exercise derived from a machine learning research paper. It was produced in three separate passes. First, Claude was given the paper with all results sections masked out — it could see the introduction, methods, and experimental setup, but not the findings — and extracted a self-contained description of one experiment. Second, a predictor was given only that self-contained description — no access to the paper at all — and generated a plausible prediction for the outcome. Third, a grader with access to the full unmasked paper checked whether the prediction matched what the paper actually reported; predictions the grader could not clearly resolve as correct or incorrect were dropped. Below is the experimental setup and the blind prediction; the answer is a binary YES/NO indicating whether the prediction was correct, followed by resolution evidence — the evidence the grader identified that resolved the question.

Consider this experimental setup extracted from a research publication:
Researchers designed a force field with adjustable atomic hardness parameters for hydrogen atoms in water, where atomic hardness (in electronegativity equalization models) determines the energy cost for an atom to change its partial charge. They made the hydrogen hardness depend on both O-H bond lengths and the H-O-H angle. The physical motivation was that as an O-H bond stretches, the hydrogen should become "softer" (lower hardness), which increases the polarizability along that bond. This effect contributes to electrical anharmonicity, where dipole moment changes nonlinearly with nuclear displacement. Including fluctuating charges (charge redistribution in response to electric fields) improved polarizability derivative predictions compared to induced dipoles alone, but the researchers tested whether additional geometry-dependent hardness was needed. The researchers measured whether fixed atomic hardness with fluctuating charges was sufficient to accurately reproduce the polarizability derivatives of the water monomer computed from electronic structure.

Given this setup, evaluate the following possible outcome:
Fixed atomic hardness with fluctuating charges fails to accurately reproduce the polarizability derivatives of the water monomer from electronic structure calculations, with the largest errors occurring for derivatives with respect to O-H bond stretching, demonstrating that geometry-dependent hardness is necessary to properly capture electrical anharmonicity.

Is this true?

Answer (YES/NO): NO